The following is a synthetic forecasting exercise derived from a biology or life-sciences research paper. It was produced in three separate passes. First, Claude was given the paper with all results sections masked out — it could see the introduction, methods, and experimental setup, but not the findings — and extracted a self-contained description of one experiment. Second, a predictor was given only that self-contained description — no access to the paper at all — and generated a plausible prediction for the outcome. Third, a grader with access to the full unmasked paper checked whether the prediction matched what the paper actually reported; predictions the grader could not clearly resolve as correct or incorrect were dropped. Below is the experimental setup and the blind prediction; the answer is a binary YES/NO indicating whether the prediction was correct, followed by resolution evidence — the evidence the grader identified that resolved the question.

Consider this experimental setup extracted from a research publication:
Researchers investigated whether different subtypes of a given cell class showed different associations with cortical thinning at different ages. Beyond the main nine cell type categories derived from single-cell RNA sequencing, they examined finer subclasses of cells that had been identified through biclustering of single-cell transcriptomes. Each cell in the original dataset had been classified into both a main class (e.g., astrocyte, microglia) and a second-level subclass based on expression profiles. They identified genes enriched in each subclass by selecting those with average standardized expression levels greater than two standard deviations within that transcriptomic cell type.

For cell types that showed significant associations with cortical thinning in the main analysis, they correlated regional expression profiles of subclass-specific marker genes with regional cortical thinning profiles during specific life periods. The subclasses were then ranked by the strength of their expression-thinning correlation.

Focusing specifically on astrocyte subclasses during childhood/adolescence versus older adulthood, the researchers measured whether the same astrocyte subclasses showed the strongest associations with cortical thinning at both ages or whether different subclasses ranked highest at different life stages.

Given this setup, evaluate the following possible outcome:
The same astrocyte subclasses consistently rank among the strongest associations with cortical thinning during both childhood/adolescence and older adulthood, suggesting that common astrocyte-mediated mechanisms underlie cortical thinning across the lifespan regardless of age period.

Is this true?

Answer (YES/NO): YES